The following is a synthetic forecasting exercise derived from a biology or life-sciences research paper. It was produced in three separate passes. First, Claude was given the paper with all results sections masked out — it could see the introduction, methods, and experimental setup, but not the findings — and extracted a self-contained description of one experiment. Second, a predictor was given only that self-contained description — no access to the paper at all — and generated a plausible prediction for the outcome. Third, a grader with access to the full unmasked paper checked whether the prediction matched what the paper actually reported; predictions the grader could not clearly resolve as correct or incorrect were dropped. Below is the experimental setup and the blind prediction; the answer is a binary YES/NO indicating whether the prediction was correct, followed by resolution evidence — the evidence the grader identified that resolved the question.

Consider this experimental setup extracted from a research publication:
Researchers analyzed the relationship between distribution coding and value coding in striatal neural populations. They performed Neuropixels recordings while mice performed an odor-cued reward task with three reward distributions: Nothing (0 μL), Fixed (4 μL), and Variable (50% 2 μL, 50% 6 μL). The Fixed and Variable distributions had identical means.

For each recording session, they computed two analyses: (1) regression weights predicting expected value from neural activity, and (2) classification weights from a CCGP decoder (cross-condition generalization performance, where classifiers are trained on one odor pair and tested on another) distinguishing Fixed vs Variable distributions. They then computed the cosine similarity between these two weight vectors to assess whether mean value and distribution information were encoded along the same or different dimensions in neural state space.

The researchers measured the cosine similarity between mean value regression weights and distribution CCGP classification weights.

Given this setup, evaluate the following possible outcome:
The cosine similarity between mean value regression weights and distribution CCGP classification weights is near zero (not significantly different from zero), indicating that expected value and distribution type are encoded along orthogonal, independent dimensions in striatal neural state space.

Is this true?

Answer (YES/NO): YES